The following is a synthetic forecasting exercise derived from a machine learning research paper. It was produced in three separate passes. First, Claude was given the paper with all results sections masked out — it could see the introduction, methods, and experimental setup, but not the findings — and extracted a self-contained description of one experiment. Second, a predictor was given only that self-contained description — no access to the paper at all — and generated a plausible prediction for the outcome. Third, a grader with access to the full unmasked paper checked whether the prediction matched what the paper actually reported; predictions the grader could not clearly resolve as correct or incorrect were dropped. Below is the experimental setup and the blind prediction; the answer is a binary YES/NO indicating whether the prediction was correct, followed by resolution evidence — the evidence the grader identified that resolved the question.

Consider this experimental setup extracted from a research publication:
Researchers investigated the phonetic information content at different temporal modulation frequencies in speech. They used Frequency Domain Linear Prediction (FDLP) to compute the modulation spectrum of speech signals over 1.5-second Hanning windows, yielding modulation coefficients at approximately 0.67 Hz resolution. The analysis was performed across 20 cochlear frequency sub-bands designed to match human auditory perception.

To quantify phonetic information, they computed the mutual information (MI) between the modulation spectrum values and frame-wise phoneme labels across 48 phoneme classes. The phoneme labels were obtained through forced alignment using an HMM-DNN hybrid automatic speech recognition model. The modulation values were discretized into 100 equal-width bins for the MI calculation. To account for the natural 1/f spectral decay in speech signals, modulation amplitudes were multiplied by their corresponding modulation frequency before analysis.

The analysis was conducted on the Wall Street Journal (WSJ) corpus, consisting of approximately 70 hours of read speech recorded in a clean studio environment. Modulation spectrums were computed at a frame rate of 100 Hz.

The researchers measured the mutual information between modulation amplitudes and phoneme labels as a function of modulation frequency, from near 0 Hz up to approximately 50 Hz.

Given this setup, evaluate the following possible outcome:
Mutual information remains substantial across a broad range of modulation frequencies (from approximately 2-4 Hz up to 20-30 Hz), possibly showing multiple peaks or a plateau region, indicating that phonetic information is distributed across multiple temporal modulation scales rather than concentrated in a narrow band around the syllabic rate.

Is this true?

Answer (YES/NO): NO